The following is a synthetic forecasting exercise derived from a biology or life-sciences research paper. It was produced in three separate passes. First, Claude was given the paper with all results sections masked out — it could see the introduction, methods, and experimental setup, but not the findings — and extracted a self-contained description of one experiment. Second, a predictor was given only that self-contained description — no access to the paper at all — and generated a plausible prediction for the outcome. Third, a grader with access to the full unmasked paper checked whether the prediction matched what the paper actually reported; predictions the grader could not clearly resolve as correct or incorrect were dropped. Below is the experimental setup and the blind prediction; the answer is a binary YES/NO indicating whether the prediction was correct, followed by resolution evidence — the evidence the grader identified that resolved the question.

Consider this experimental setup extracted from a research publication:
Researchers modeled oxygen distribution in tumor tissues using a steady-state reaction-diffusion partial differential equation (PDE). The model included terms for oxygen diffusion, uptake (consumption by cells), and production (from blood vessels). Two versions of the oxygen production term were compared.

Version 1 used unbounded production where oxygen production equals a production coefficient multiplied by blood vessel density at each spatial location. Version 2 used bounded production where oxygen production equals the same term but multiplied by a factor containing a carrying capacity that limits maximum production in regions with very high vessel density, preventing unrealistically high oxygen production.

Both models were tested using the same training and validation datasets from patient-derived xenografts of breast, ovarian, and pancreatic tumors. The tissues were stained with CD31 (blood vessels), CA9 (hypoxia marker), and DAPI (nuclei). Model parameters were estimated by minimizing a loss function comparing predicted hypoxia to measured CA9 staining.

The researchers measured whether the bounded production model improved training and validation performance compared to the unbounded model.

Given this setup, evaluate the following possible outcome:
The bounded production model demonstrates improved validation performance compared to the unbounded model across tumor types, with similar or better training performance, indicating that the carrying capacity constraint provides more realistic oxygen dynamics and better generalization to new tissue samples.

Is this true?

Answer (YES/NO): NO